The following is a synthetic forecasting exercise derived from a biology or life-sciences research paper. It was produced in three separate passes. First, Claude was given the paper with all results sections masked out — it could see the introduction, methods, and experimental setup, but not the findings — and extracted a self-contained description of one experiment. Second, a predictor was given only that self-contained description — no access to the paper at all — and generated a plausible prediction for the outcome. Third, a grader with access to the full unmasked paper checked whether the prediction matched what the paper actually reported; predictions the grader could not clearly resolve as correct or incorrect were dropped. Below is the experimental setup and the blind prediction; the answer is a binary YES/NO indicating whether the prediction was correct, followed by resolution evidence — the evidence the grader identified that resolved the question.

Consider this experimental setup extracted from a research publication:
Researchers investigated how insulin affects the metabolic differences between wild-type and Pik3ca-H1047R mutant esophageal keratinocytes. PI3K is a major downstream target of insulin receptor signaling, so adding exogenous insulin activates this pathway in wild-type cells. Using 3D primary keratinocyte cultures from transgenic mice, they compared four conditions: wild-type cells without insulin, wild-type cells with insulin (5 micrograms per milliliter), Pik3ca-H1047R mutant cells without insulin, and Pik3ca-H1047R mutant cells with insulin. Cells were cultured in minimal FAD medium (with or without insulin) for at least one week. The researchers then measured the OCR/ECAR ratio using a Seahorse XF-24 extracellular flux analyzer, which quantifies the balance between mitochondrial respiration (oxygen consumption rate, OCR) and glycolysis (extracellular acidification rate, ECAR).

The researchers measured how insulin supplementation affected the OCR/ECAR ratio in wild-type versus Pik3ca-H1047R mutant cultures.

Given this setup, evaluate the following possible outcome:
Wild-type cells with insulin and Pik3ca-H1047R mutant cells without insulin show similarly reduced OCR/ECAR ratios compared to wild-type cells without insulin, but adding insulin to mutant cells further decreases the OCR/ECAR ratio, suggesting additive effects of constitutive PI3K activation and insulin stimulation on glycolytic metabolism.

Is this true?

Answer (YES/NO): NO